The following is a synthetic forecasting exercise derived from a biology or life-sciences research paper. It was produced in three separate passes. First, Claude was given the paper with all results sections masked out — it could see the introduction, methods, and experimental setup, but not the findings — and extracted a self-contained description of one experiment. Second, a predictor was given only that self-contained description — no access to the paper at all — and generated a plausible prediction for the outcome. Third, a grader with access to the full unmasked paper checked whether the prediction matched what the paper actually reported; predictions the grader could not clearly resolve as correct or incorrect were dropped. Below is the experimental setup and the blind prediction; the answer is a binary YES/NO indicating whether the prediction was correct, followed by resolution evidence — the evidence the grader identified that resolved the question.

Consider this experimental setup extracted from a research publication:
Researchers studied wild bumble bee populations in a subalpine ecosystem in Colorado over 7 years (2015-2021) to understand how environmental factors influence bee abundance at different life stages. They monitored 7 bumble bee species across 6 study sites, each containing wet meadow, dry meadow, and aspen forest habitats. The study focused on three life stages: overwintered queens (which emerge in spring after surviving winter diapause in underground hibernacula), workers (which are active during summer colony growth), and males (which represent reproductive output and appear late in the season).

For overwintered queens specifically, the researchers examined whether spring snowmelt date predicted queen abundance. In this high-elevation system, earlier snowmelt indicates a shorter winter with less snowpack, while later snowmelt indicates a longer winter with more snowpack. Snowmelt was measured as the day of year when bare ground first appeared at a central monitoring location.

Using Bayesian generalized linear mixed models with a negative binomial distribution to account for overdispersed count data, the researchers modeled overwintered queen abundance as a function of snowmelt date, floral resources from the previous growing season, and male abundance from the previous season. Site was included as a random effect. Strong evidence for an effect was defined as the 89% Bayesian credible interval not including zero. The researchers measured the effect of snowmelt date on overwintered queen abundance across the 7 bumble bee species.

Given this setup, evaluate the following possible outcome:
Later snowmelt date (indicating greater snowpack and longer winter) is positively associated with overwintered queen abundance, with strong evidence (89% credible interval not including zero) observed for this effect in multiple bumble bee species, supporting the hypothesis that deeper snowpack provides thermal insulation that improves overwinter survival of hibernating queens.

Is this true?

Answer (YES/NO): NO